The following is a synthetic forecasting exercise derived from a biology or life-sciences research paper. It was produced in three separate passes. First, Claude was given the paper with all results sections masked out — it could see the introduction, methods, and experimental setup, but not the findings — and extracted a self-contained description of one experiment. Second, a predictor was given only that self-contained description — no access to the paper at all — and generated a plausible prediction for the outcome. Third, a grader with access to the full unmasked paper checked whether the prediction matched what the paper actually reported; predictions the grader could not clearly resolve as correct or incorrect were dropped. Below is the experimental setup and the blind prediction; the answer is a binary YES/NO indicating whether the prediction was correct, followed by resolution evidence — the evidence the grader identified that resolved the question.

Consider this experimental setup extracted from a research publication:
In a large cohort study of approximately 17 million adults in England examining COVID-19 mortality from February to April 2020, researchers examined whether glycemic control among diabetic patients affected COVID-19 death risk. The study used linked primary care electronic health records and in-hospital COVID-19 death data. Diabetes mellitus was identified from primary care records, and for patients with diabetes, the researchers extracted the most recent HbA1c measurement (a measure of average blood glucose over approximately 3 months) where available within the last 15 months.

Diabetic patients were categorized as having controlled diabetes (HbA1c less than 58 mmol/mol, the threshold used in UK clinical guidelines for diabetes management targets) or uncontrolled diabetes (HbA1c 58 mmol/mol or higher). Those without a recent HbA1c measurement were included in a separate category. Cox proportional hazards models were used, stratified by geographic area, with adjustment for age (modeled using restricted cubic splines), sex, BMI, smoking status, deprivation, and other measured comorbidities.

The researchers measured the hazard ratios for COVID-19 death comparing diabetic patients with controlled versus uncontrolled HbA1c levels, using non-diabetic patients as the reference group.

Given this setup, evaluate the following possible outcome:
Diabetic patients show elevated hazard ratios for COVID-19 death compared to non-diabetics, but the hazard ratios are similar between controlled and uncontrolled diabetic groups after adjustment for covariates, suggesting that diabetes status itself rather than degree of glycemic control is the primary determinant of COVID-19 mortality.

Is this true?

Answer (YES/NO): NO